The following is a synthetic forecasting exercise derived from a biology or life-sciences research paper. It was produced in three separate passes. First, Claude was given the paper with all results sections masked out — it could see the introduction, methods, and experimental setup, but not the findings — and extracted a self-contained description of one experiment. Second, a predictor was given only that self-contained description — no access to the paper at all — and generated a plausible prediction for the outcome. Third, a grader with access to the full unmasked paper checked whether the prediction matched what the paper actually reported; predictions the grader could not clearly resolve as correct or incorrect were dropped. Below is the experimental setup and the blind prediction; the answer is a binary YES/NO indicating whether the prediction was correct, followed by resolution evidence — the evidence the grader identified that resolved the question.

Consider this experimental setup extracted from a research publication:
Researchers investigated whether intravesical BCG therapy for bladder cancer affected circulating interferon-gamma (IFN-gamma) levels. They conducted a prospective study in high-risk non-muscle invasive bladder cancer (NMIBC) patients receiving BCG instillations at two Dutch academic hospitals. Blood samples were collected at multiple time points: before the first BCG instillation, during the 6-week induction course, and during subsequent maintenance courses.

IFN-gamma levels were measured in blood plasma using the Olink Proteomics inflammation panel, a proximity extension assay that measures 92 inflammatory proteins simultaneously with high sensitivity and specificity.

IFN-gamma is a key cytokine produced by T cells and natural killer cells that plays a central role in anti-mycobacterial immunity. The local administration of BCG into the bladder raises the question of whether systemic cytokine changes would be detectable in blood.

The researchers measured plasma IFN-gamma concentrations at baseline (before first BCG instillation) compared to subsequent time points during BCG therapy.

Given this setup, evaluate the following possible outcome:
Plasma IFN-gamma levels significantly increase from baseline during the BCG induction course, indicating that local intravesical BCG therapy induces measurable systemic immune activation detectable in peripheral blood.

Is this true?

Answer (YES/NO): YES